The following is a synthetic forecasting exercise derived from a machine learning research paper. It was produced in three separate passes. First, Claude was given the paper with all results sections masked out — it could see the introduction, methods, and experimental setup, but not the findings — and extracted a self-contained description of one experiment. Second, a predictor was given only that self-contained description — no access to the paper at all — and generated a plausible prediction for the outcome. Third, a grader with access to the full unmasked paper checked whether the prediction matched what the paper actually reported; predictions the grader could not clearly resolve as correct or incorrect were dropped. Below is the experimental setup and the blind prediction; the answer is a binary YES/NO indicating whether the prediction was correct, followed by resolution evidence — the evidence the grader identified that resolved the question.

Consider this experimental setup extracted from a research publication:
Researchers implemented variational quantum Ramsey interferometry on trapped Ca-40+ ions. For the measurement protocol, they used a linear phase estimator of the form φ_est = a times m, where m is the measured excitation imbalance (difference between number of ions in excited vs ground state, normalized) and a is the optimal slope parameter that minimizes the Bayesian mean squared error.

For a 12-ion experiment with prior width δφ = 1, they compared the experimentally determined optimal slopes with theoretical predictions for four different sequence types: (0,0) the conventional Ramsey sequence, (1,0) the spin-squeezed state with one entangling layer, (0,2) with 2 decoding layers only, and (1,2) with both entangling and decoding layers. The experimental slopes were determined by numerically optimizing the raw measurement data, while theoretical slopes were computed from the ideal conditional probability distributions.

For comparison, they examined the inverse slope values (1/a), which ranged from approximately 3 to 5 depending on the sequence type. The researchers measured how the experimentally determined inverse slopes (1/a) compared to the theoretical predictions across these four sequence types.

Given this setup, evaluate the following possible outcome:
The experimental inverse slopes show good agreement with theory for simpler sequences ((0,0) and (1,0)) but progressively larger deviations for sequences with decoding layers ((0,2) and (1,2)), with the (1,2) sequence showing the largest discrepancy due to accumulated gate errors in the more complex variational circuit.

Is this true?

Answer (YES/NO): YES